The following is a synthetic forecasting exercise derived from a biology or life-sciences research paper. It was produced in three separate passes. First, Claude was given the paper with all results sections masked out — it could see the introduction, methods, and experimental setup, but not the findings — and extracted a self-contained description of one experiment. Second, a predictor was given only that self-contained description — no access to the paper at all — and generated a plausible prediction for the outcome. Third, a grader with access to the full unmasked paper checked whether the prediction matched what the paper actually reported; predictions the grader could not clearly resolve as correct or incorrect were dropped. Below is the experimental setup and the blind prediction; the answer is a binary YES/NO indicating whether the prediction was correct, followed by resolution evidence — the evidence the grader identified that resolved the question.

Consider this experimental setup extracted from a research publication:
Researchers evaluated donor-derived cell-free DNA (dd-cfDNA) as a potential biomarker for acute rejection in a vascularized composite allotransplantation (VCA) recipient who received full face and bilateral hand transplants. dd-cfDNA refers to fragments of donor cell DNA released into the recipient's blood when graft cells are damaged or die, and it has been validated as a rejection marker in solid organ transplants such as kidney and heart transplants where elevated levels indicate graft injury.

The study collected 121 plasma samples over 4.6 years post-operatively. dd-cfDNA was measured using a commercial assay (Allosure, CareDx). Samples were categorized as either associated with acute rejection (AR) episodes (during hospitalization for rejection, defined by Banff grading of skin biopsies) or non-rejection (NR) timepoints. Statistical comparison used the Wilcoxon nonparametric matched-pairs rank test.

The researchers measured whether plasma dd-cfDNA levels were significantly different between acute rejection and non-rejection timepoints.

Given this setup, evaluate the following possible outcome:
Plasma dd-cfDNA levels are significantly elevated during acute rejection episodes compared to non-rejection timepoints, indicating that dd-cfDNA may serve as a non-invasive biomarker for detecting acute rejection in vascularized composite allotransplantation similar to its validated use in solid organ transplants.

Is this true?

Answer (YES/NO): NO